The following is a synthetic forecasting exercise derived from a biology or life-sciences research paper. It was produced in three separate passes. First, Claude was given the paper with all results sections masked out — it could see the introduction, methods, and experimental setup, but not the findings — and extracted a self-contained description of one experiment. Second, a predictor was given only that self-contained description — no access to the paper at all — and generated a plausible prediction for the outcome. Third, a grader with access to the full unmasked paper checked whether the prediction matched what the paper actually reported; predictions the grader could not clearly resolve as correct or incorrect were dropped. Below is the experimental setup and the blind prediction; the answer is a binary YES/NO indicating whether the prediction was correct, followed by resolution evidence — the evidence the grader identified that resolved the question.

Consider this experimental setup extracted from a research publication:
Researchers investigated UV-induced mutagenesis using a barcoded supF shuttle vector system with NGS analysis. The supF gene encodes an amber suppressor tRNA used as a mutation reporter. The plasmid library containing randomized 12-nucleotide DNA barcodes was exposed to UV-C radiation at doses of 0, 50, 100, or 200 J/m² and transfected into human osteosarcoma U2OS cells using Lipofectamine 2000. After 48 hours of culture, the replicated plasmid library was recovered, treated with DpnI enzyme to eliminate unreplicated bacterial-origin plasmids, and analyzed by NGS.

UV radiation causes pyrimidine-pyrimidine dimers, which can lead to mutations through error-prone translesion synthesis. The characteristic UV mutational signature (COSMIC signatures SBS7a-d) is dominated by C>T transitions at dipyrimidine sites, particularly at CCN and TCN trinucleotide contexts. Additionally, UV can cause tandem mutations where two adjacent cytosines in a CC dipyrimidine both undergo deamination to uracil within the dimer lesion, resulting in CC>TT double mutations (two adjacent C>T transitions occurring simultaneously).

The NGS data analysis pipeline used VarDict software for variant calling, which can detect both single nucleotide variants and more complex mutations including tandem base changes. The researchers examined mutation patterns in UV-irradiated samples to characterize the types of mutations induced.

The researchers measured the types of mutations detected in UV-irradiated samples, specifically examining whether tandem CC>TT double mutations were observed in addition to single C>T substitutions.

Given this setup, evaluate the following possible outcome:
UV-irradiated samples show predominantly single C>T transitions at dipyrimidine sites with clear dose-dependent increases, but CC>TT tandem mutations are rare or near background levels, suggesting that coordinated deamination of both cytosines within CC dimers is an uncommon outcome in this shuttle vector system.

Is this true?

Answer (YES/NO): NO